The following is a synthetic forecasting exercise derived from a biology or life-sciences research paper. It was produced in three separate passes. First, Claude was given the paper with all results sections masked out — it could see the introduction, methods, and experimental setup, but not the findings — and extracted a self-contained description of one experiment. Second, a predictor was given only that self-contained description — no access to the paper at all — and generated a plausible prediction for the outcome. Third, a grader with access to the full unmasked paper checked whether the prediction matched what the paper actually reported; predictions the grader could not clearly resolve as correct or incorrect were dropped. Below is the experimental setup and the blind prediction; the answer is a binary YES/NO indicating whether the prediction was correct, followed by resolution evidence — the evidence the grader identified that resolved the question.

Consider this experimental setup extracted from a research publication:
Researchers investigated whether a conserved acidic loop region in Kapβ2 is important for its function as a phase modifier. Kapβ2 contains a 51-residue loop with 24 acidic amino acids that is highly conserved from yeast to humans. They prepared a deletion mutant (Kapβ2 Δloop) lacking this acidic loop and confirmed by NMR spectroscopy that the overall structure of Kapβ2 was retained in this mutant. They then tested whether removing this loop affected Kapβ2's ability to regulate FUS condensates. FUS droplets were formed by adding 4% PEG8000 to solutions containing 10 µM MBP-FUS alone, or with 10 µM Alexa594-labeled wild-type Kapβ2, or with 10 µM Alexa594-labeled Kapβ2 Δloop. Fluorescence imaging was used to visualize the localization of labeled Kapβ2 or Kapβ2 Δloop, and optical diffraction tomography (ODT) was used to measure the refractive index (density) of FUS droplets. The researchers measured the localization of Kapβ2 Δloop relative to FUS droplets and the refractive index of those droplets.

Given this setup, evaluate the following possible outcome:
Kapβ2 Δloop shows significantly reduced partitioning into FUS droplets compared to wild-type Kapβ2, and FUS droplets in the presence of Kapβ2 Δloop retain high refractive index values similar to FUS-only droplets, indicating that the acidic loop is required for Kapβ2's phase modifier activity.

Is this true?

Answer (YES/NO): NO